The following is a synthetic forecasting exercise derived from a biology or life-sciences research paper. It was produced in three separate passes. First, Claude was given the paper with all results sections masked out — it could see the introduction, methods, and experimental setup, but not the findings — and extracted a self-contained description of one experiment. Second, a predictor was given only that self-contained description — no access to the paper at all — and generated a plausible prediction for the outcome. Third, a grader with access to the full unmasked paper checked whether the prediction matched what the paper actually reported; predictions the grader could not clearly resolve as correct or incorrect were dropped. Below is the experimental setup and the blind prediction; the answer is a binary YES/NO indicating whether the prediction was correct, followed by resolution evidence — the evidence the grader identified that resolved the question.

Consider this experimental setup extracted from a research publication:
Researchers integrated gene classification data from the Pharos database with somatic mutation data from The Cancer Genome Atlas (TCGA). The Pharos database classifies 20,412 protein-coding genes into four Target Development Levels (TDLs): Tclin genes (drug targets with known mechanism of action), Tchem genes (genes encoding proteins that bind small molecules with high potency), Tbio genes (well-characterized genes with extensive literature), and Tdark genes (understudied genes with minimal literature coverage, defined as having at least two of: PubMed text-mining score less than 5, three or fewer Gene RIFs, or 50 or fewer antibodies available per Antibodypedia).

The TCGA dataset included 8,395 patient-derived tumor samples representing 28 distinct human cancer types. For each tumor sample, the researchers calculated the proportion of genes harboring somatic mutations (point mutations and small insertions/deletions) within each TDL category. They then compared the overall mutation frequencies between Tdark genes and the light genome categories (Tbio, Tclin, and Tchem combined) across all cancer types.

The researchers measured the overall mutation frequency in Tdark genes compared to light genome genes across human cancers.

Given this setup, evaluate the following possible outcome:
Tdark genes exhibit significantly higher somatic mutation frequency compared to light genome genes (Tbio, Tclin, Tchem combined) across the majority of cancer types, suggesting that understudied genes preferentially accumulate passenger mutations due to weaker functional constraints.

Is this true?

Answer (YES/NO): NO